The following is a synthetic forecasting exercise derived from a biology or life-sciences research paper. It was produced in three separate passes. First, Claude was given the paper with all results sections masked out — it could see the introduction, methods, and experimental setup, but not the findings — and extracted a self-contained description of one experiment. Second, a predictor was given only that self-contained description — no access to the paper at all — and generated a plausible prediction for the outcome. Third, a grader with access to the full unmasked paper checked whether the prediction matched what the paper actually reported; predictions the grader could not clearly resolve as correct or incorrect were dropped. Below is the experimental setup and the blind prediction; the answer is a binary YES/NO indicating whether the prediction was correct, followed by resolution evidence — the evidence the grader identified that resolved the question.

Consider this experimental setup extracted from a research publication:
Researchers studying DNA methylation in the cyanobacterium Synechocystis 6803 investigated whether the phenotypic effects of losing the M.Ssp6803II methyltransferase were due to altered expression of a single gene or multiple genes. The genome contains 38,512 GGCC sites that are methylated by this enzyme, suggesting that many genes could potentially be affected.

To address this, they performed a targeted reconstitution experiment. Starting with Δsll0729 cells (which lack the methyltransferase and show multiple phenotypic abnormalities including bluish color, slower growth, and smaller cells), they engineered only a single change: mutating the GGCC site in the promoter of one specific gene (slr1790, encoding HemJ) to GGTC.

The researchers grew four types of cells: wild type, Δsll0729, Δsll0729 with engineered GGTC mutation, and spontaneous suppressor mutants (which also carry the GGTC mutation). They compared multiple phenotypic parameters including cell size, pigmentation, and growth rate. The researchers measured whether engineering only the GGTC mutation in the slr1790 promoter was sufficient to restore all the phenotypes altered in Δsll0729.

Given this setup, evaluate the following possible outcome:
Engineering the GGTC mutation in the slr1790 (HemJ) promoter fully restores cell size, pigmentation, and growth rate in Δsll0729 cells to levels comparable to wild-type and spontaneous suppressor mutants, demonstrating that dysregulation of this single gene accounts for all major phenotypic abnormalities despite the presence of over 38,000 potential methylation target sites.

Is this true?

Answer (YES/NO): NO